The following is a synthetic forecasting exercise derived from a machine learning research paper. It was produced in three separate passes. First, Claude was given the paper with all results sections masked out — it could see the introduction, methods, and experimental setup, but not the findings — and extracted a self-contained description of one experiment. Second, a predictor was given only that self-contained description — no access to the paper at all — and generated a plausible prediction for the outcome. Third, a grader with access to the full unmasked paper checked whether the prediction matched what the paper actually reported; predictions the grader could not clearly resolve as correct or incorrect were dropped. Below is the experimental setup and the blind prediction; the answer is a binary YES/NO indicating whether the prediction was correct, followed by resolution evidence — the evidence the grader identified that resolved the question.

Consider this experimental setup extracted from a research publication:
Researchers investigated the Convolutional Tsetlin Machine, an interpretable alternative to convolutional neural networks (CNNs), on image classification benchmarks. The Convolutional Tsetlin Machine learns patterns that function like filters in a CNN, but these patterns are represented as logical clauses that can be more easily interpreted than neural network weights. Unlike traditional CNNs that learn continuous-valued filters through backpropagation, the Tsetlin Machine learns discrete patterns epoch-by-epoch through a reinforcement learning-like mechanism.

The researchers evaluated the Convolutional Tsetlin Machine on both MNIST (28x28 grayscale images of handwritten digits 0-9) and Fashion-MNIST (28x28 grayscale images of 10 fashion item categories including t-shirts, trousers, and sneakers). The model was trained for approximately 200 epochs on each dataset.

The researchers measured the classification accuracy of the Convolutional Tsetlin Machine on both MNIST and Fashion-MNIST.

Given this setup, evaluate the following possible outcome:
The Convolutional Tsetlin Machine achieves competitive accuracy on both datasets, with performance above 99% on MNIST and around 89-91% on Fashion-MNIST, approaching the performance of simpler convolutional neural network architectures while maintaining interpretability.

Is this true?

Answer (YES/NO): NO